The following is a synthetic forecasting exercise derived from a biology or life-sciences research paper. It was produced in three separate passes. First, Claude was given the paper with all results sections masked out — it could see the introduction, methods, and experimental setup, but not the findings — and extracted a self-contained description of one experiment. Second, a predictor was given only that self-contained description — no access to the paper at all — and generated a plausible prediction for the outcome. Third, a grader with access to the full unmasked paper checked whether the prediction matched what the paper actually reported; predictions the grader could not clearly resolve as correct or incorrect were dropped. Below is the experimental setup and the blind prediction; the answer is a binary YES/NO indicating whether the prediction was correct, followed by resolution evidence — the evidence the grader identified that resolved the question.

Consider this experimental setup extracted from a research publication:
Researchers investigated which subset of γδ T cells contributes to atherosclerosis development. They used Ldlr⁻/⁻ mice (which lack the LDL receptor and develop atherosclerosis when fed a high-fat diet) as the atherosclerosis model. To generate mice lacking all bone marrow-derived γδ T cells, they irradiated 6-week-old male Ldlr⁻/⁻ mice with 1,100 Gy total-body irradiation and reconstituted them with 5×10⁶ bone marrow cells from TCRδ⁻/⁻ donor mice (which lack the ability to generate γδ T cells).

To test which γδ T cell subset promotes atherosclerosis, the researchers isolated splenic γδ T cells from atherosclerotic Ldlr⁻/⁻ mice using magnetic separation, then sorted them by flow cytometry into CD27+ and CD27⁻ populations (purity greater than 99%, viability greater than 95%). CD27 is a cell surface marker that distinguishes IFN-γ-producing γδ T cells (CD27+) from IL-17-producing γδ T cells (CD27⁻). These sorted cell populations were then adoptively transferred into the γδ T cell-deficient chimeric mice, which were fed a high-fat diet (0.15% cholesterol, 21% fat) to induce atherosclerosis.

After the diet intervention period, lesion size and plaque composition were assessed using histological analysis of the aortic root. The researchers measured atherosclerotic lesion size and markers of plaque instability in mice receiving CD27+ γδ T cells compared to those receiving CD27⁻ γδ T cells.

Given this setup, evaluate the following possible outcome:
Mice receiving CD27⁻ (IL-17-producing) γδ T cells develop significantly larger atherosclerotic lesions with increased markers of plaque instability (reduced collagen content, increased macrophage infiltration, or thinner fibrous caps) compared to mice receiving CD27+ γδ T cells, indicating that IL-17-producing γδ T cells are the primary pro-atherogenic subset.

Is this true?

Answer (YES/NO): NO